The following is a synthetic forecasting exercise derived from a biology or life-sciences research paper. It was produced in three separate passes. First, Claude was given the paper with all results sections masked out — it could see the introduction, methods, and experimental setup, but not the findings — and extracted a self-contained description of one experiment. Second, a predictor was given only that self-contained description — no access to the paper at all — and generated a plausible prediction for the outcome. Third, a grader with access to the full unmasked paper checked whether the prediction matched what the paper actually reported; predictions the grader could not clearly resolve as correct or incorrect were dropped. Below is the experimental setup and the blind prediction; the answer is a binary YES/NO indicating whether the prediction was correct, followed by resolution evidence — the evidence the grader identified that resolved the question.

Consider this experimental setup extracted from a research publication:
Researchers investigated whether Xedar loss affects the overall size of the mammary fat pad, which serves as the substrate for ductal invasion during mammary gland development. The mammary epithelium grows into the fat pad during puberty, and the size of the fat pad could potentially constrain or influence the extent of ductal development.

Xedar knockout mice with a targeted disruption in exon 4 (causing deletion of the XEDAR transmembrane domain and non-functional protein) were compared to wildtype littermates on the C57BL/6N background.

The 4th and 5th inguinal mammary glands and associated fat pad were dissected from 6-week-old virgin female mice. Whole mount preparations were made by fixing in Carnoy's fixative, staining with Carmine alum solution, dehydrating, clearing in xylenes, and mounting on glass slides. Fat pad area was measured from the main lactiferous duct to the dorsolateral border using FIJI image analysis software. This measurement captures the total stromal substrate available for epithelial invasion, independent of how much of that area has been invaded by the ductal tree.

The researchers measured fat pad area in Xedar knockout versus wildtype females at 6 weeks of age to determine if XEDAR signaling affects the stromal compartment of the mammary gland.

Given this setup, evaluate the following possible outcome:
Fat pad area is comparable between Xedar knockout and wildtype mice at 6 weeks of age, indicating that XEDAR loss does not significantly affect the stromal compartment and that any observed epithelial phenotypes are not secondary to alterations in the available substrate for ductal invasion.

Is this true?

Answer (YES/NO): YES